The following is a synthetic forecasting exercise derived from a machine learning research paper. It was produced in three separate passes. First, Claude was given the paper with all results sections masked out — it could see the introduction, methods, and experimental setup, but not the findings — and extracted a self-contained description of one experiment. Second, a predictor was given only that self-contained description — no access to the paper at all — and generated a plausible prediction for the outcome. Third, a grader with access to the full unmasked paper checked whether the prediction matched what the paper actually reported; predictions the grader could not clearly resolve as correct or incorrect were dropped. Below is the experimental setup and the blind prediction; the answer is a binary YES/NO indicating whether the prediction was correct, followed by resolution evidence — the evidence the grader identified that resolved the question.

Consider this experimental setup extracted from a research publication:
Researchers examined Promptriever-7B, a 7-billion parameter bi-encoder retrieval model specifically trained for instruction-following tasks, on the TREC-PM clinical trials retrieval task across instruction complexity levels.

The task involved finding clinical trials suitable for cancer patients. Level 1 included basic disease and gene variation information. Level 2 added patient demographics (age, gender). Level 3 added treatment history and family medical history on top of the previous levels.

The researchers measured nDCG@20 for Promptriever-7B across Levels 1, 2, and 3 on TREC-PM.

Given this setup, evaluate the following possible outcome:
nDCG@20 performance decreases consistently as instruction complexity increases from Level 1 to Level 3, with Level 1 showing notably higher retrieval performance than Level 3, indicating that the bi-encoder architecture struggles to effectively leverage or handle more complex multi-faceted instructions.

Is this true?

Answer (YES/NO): NO